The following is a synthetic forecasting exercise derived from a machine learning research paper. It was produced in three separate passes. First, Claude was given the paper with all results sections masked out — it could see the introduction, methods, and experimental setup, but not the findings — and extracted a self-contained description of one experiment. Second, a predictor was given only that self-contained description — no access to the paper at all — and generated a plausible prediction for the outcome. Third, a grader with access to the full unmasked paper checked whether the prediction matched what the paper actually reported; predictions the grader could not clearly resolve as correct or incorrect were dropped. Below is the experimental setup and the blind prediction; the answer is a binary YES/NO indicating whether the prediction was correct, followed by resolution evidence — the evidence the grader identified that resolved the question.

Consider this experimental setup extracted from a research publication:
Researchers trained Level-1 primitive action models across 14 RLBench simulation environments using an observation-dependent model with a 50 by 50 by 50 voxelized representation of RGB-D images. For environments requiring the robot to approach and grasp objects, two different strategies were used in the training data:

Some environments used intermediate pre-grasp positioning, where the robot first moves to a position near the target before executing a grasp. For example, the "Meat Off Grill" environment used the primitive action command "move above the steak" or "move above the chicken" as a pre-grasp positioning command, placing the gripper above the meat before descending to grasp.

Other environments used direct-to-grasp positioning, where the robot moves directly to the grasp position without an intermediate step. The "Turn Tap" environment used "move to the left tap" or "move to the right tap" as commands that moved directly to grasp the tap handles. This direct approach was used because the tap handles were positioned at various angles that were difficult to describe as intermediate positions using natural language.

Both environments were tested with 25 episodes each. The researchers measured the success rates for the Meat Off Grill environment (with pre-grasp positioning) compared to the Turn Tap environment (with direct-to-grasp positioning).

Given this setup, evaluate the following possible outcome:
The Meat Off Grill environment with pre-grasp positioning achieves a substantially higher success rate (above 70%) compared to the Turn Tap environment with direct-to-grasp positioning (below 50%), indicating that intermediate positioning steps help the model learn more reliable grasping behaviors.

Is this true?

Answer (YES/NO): YES